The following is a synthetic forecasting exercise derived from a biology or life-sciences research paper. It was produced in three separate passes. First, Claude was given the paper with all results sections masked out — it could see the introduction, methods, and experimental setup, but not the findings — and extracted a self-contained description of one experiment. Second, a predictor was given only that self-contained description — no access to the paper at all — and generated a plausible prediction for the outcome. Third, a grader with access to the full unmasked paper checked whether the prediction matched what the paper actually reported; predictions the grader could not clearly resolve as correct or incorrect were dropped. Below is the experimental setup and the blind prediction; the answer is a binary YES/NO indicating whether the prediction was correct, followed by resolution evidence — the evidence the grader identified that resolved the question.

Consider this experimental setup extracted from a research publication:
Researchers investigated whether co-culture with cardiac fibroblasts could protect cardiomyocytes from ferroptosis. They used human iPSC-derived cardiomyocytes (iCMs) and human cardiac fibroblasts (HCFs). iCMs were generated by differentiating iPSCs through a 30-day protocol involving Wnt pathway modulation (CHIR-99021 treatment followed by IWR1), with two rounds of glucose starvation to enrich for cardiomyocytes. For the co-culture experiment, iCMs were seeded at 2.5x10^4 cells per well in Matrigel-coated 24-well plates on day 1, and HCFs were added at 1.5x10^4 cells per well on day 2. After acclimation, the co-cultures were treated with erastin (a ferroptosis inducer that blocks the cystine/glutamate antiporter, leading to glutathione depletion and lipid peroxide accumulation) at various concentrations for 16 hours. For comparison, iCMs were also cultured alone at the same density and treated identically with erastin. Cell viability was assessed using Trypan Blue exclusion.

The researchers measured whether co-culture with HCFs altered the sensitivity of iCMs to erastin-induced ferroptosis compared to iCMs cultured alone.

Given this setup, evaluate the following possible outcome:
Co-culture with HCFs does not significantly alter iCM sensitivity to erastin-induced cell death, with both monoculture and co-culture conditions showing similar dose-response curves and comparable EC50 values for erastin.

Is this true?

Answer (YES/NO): NO